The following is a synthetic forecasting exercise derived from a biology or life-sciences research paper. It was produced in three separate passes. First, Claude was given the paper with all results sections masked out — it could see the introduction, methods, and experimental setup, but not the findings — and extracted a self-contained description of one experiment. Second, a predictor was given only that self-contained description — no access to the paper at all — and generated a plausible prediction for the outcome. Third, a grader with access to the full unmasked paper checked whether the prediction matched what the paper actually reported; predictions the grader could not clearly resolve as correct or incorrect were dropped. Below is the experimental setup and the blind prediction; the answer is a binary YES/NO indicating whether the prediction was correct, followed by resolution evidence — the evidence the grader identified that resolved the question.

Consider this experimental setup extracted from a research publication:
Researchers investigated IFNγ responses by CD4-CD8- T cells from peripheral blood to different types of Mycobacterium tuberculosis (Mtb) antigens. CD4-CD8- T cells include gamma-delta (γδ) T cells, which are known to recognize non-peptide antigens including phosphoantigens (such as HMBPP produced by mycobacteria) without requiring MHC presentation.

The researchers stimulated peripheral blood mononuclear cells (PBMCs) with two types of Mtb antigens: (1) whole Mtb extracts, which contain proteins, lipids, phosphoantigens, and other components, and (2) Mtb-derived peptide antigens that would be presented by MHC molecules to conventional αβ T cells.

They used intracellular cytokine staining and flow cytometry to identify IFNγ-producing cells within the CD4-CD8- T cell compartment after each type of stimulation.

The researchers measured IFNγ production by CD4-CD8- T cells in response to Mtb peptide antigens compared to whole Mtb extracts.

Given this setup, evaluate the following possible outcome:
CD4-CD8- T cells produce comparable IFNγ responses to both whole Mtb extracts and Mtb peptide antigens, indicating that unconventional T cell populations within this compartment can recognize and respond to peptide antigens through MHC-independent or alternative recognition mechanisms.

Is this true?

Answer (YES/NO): NO